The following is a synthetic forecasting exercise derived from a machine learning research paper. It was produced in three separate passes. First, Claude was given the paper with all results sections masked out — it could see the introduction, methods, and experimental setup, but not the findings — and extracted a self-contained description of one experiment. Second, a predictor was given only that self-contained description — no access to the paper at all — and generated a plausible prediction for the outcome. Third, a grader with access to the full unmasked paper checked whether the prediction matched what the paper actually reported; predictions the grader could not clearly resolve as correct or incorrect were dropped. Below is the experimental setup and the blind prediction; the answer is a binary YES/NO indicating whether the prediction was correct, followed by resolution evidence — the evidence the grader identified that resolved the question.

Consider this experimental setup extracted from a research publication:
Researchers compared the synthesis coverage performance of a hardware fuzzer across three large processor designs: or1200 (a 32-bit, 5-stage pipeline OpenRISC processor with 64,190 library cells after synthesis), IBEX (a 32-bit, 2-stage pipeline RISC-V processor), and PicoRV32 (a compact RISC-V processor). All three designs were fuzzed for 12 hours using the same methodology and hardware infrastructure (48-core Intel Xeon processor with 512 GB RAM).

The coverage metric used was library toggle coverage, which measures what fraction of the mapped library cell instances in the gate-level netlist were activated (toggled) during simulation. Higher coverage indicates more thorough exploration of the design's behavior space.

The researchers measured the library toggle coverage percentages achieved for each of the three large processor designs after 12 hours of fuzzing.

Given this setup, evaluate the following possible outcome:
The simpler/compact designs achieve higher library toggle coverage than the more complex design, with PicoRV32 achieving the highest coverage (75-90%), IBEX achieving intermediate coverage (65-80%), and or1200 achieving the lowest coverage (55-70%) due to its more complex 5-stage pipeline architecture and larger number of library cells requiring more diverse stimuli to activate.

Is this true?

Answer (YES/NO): NO